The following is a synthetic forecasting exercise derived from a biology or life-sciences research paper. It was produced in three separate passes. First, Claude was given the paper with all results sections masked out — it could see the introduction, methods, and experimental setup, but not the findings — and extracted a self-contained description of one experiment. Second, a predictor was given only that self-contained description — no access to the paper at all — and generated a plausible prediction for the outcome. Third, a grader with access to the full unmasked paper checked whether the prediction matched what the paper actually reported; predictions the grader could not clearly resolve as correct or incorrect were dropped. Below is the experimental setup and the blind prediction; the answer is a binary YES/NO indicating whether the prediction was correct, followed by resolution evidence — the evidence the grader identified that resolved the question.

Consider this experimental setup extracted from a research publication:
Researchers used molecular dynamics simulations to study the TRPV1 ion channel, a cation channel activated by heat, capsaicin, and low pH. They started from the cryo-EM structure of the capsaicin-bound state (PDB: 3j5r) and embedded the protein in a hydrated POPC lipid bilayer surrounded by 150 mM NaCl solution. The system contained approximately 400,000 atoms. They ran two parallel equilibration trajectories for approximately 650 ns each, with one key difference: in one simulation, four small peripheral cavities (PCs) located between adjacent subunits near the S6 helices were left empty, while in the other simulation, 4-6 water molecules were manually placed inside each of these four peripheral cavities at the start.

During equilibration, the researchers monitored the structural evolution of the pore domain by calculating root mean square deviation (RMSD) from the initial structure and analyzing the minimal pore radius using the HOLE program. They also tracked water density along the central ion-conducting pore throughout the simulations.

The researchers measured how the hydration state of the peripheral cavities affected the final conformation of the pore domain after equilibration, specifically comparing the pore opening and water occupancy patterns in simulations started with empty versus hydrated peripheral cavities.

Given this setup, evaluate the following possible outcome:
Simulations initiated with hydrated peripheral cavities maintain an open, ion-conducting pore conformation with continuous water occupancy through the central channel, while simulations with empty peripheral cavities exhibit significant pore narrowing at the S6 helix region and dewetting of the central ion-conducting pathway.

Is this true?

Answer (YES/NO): NO